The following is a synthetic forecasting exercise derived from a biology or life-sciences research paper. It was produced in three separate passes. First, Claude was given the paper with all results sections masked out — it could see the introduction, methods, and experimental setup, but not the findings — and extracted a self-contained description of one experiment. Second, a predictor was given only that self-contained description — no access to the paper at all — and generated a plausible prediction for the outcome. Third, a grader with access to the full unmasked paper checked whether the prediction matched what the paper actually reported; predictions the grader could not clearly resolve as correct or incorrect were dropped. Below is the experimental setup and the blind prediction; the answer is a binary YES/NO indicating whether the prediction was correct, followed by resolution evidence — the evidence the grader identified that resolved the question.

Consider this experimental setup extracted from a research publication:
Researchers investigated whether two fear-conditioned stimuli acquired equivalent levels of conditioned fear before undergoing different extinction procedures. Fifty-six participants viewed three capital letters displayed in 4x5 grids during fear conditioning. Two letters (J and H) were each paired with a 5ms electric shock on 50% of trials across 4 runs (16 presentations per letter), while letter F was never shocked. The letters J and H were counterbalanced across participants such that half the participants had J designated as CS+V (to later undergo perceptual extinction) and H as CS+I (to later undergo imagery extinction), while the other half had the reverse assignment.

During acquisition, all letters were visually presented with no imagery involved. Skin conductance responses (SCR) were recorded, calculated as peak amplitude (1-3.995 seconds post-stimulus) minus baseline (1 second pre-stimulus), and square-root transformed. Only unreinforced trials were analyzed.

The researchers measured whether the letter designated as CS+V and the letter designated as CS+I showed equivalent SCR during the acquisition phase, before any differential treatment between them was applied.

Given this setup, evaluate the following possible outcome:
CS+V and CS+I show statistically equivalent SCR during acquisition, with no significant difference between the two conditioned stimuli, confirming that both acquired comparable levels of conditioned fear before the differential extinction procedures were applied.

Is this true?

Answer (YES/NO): NO